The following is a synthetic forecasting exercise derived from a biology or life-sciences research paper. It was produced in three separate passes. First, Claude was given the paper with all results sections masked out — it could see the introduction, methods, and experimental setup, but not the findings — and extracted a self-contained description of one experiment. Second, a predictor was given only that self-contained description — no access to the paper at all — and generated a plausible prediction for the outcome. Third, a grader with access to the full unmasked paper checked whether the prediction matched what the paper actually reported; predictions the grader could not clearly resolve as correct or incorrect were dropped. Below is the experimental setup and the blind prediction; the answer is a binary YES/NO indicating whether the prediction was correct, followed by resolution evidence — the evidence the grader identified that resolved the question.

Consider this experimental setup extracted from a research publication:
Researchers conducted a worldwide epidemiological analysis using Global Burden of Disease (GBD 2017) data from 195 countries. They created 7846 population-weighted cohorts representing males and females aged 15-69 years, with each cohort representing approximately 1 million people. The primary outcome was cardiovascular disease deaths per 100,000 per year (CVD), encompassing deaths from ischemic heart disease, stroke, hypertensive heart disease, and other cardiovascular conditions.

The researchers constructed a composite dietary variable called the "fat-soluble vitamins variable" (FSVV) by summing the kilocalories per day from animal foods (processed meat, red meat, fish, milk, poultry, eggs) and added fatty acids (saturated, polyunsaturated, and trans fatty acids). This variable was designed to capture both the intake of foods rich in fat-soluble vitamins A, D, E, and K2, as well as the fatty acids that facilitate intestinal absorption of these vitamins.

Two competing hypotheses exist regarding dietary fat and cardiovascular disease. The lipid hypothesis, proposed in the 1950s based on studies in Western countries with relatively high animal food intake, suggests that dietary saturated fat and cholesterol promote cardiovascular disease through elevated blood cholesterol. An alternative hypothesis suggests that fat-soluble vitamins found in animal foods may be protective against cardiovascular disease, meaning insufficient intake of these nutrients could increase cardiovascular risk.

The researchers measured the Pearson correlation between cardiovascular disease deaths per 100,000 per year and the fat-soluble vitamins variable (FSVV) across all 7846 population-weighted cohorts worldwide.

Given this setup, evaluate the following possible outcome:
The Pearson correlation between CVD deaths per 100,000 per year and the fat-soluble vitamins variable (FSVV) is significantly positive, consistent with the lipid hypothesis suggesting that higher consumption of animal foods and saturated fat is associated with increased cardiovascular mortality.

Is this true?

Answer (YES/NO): NO